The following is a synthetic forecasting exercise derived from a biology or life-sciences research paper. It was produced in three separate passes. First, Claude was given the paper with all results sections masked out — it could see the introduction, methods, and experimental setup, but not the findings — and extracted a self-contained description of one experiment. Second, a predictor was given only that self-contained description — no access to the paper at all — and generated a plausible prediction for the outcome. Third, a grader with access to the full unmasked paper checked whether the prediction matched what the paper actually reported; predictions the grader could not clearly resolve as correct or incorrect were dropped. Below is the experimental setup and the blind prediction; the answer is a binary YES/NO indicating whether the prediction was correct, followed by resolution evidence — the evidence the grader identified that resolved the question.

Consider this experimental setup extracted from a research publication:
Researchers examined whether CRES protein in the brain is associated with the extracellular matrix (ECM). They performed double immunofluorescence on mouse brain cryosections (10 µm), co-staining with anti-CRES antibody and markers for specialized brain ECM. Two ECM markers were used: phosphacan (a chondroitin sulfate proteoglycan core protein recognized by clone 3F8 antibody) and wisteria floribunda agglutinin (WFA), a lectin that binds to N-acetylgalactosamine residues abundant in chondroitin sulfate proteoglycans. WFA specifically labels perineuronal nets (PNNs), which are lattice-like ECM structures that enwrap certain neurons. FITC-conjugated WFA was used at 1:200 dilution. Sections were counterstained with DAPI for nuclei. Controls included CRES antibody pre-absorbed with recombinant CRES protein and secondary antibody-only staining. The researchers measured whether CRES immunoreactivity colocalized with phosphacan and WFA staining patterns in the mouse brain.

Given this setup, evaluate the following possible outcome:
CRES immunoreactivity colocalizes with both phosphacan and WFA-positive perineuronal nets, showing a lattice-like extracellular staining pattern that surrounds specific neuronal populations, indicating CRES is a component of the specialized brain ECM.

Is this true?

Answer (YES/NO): NO